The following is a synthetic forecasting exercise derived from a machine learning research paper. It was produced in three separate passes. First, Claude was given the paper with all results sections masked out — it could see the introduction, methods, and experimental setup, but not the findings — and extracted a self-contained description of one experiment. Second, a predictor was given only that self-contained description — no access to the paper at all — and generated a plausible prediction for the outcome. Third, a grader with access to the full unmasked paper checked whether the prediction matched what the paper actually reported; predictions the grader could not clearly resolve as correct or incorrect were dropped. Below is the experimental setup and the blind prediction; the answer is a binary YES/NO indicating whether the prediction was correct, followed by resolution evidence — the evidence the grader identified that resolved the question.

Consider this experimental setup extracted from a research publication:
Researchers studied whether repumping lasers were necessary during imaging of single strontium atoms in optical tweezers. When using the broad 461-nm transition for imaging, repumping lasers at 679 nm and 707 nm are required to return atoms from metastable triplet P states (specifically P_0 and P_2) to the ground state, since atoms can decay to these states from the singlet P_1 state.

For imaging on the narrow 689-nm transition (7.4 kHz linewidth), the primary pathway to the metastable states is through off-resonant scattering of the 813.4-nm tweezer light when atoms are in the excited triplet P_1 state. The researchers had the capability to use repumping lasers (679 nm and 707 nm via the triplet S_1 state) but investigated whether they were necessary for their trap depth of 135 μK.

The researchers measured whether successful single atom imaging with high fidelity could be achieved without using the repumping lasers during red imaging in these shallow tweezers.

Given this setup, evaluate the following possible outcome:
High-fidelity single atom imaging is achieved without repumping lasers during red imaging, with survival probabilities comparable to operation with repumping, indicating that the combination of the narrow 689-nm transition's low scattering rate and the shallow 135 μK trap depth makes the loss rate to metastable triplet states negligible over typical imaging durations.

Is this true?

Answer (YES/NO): YES